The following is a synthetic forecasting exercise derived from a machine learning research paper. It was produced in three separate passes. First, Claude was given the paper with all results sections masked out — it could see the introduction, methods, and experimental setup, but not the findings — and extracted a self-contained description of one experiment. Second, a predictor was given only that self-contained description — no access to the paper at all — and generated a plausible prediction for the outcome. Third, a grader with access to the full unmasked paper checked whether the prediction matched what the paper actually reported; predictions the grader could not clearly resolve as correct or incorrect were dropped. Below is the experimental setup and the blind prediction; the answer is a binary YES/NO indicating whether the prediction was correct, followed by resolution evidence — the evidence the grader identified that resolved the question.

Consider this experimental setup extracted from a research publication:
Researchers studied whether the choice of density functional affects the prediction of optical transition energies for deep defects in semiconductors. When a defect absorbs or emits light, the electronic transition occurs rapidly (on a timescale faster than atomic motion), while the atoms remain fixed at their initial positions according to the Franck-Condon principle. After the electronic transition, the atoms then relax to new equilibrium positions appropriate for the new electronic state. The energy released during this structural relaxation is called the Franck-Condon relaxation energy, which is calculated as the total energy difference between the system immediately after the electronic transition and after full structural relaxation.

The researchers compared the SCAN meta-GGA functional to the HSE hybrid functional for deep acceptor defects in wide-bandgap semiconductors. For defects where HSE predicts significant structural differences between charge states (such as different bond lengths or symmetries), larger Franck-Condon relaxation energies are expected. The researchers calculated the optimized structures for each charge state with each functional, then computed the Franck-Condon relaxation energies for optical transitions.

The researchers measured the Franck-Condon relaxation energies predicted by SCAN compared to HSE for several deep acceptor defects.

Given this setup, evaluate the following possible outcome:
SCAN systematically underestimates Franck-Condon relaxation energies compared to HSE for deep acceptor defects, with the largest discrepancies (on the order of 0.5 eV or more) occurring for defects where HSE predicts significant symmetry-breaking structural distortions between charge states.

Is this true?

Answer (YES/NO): YES